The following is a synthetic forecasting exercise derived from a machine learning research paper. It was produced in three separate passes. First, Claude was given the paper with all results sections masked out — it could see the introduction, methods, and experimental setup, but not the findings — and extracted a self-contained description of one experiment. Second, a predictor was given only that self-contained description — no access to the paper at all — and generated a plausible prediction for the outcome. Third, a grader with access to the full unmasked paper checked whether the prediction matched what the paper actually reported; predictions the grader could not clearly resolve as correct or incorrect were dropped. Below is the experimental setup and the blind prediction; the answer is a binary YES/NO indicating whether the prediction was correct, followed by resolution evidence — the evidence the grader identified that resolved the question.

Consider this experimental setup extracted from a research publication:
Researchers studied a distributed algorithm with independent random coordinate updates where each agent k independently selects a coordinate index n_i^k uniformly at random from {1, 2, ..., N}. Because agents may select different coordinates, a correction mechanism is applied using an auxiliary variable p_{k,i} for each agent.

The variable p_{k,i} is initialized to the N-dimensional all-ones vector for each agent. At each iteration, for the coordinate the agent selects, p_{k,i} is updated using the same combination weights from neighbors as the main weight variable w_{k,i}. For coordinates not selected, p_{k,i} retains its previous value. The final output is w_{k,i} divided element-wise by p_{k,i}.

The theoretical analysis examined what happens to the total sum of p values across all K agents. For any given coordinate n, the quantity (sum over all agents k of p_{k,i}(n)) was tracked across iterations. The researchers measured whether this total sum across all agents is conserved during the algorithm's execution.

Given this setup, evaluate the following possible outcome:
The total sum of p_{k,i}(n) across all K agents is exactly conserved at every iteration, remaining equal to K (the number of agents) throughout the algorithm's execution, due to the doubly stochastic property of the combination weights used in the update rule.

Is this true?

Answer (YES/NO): NO